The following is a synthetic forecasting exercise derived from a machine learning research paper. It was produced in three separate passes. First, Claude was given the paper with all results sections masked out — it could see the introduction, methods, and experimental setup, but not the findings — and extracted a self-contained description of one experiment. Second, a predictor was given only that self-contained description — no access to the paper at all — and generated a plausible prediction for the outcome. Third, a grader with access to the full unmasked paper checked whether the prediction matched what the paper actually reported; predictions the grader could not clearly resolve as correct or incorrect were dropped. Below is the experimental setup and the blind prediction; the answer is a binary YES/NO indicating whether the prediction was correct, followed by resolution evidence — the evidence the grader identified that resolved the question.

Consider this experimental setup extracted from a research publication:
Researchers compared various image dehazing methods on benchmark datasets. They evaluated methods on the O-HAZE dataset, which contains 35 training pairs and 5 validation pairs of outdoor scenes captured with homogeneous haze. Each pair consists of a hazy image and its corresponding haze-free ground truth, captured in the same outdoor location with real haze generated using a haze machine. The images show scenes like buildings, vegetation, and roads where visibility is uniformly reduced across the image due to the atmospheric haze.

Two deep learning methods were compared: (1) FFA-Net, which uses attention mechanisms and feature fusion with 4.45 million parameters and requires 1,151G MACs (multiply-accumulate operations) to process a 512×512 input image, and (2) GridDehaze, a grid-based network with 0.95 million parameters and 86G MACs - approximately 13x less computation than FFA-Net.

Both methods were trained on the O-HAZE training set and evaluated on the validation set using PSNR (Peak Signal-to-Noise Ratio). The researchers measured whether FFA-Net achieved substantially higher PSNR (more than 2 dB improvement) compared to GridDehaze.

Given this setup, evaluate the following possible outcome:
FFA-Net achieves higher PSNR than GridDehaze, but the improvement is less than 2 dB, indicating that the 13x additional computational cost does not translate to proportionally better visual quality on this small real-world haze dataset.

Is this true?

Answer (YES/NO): NO